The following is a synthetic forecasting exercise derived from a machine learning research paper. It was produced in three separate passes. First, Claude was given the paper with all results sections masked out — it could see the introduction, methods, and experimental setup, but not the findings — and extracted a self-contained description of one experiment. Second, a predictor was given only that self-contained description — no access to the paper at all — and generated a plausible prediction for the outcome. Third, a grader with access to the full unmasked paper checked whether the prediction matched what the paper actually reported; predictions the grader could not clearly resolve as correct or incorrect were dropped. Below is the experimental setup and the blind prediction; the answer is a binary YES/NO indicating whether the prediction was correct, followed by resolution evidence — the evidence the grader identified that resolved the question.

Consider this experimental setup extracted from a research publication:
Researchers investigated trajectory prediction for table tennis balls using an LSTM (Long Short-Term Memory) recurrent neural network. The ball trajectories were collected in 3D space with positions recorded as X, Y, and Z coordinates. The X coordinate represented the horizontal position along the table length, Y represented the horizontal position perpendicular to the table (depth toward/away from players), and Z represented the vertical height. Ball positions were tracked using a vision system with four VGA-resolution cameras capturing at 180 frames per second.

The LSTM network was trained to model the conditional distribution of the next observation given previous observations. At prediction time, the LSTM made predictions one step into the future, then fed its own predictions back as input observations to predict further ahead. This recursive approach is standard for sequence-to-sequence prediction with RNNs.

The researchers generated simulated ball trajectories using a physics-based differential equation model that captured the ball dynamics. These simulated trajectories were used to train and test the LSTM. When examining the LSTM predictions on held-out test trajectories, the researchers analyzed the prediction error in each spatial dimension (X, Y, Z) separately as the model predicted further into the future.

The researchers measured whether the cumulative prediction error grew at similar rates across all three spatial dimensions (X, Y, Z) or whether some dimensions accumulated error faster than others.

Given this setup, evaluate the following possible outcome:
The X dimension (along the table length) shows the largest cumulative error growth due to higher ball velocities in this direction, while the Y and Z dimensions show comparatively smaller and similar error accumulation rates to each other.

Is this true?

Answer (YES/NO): NO